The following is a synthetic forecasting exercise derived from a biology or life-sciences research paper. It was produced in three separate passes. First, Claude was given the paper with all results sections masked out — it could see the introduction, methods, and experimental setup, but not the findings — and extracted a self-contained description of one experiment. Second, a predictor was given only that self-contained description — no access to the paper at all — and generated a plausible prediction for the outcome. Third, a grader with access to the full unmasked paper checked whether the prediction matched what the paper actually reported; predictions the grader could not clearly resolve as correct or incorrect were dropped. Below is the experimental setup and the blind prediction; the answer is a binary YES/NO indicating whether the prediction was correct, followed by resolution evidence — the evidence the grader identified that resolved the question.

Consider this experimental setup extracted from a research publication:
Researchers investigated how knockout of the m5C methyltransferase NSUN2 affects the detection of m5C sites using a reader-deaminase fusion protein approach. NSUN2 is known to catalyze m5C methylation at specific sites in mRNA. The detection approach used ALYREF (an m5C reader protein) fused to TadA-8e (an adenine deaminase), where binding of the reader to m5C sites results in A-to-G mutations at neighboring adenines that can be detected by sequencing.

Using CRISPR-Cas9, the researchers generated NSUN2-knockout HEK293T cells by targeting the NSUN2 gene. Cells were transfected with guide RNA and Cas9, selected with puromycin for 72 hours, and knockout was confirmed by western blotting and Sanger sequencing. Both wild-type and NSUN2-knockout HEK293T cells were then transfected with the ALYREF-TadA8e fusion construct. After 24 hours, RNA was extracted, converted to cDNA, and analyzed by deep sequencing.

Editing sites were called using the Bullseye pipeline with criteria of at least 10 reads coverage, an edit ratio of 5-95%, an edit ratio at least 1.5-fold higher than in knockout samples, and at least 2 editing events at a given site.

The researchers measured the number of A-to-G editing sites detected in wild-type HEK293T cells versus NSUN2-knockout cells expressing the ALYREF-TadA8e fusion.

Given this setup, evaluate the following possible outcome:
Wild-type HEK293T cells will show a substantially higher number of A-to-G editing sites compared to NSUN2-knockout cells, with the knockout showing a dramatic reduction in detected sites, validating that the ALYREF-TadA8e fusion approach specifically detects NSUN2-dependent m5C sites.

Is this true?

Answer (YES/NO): NO